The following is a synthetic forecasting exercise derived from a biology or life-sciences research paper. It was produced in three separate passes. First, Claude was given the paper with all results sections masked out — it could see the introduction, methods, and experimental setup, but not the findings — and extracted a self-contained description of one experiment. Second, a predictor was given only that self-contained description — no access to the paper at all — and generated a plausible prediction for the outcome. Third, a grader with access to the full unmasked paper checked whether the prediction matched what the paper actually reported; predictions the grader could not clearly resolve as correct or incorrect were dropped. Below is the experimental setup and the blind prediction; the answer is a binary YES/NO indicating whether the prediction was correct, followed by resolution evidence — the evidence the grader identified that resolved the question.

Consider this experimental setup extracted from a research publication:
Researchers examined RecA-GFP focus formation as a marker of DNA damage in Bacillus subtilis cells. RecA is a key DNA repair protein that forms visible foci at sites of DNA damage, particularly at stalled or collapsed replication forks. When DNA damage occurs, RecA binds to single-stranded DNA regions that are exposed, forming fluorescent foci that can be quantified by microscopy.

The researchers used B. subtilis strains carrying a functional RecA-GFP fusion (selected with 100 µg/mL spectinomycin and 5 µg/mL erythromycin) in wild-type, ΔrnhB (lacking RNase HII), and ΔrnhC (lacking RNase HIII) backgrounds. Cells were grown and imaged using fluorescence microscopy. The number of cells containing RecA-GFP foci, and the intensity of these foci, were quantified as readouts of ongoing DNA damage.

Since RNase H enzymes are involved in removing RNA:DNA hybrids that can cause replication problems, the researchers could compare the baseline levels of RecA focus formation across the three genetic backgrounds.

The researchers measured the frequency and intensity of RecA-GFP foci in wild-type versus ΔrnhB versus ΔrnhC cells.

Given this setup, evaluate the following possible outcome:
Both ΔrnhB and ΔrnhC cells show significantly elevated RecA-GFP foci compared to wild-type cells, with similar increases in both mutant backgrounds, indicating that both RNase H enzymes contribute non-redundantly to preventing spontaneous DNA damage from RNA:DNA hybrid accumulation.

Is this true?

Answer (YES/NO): NO